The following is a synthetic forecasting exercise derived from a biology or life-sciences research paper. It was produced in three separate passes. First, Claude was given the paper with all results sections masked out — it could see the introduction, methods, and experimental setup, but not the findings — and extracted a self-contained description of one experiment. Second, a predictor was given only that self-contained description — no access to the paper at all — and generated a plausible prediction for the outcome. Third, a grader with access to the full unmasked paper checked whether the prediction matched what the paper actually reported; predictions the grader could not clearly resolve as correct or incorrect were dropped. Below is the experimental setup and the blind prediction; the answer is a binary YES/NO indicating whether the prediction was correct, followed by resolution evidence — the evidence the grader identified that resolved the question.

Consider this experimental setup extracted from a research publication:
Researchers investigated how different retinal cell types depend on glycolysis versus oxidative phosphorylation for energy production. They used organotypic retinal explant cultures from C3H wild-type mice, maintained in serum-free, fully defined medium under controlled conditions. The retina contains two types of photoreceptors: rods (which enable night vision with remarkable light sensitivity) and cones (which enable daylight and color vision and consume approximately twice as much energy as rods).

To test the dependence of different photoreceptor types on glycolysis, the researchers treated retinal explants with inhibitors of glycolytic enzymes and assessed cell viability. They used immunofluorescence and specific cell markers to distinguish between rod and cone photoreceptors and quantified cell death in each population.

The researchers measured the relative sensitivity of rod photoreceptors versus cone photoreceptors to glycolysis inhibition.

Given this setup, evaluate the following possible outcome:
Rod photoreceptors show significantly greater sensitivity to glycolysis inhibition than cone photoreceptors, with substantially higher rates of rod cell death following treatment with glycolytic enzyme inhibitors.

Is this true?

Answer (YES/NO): YES